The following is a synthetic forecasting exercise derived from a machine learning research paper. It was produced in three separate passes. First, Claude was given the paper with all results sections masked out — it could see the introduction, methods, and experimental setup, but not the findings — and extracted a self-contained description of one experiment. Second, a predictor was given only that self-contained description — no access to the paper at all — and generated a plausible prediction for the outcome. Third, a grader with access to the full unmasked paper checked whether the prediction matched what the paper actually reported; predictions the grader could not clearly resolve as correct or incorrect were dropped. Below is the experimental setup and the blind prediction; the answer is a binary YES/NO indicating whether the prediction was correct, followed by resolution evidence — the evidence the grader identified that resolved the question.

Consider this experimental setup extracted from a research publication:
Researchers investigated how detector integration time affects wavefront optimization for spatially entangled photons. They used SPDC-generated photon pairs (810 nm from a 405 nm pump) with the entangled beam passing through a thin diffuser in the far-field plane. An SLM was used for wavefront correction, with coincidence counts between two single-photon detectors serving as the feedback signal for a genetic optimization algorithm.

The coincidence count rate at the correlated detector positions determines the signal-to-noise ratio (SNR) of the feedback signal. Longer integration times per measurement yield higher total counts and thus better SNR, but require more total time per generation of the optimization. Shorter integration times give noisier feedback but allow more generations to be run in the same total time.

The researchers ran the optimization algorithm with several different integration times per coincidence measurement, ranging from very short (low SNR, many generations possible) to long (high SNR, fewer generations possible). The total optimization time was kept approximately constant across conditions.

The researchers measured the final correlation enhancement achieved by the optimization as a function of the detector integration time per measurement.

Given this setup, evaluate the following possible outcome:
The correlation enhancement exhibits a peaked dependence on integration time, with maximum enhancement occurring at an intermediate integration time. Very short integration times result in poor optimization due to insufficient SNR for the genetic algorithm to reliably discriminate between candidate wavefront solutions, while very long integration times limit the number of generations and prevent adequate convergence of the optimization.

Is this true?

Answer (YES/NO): NO